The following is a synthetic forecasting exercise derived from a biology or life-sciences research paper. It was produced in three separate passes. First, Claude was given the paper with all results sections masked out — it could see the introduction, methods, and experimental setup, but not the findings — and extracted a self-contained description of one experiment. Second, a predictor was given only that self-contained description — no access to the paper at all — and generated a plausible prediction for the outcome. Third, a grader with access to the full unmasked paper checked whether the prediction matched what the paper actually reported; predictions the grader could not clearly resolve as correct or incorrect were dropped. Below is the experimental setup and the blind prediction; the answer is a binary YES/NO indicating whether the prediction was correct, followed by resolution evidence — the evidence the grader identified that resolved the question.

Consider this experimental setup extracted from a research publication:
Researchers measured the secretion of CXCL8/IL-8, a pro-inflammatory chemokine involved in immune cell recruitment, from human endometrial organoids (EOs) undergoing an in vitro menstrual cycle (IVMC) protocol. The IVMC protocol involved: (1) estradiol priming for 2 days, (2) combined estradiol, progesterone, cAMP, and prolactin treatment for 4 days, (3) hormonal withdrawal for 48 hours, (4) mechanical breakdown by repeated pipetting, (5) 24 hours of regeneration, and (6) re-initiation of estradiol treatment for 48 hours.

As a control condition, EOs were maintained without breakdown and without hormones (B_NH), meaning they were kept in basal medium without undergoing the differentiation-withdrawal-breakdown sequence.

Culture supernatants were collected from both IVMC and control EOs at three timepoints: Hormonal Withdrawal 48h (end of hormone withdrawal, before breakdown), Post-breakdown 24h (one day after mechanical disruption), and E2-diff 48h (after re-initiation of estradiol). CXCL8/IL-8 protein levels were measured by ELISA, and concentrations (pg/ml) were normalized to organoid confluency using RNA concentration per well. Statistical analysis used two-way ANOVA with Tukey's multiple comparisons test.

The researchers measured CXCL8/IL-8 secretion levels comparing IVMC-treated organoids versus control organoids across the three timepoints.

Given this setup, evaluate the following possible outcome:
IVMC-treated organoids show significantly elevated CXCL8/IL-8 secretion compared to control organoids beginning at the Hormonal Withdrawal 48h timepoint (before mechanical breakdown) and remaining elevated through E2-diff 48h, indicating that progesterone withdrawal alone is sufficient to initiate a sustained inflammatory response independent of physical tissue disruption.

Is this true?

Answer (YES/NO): NO